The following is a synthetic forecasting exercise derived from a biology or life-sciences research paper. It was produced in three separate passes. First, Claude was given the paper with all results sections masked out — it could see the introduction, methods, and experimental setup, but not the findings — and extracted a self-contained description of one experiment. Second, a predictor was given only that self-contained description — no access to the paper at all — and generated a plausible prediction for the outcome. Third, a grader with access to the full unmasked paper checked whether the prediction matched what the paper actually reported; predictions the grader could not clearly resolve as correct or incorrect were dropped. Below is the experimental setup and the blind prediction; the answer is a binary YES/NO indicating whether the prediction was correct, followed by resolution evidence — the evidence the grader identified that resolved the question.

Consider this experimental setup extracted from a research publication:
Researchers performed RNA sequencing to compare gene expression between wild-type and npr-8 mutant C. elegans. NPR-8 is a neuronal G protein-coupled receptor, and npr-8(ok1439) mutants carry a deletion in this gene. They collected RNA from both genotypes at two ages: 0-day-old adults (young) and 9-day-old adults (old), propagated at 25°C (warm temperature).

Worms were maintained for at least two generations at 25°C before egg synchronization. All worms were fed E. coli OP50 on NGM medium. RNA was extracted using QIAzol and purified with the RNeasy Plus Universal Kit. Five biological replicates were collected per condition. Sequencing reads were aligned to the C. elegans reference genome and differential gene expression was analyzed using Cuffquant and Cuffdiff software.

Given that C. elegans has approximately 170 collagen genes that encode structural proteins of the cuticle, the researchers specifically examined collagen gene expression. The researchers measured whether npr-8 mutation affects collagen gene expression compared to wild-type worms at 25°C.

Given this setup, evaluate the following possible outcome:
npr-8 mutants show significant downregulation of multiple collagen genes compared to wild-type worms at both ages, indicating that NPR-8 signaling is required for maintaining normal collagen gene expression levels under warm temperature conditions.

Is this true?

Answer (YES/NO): NO